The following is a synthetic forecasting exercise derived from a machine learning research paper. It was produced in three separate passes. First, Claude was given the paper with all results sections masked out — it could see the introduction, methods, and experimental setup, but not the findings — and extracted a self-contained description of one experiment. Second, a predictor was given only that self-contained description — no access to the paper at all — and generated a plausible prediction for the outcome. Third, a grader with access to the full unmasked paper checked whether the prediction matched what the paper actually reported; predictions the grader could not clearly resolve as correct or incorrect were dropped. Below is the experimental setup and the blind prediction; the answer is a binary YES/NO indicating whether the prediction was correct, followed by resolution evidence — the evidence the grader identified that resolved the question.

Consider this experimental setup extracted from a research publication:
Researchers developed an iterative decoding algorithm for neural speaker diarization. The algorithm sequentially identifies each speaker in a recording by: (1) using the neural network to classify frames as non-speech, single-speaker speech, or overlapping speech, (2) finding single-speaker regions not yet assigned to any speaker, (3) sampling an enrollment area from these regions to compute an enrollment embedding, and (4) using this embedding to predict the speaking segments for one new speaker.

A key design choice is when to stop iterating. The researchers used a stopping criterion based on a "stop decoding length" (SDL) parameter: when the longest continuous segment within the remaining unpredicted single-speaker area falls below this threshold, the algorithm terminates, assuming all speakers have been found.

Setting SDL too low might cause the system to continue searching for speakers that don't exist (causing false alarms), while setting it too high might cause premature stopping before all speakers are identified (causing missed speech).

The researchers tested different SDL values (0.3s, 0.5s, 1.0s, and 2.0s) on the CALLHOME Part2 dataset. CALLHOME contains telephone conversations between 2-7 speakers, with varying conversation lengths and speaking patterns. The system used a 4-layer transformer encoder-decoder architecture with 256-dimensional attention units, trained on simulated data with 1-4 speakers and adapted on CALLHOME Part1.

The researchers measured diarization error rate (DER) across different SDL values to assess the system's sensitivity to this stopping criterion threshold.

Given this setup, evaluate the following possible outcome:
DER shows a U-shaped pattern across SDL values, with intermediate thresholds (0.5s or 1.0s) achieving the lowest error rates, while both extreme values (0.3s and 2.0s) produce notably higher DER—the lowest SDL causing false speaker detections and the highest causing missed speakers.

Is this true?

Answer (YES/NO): YES